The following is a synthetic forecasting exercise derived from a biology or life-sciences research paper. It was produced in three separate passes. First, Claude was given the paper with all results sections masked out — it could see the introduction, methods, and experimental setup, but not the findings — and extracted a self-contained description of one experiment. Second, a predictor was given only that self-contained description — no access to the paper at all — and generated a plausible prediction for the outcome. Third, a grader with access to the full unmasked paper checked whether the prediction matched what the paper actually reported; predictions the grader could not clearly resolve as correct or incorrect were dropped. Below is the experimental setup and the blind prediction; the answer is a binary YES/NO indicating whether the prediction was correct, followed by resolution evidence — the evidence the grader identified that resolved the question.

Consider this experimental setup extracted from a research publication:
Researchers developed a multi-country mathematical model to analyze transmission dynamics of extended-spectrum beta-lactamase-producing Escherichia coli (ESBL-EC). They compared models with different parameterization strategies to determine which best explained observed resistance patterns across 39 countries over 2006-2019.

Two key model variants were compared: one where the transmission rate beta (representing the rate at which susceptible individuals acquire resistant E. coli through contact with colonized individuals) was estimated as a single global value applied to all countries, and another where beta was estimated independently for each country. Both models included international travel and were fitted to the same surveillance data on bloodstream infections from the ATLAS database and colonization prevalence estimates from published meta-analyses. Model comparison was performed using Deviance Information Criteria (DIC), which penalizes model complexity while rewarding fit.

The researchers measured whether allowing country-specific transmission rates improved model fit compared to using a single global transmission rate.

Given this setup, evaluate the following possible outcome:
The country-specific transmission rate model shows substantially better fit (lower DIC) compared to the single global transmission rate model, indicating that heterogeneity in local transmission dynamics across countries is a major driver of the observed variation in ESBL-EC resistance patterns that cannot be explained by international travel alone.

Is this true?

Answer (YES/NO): YES